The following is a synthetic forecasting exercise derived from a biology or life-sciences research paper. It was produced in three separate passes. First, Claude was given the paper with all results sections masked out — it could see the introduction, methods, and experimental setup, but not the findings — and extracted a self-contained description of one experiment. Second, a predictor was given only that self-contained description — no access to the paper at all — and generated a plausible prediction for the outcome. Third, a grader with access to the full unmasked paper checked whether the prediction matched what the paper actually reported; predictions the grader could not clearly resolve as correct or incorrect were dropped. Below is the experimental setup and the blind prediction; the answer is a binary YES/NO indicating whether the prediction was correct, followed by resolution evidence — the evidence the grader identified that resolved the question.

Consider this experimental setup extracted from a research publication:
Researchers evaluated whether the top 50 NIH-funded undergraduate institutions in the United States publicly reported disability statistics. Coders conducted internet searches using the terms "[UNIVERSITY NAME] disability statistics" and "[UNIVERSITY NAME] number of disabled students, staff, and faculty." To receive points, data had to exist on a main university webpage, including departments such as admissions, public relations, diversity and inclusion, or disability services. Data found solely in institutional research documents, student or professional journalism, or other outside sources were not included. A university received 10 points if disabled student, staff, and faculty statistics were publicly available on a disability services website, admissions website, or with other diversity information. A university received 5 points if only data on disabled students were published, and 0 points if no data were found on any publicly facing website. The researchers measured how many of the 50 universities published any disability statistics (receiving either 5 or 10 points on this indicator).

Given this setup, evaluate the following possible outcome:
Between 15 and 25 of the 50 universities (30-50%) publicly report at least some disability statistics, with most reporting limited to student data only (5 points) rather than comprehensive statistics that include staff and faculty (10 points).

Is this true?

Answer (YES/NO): NO